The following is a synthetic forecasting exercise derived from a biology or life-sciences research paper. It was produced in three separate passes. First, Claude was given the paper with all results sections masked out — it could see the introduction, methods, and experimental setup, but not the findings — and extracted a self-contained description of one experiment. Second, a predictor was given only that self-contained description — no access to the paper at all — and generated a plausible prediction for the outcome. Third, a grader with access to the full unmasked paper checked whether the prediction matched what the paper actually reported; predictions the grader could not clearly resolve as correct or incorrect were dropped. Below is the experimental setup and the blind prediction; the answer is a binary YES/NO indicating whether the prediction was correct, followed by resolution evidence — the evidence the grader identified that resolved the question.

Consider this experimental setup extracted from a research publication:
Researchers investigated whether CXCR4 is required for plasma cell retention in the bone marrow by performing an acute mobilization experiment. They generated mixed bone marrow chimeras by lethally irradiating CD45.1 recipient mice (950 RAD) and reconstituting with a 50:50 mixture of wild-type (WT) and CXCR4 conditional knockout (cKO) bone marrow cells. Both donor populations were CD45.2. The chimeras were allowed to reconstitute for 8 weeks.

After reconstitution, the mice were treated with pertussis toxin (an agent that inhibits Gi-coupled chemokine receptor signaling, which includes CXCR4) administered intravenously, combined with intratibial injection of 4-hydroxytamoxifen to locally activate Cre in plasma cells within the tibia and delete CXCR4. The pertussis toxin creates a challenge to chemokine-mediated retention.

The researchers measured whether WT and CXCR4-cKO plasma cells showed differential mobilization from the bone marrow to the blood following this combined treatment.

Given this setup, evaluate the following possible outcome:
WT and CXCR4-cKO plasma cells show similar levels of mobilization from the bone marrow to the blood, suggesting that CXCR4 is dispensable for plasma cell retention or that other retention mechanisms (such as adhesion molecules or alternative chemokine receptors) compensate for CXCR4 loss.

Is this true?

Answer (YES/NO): NO